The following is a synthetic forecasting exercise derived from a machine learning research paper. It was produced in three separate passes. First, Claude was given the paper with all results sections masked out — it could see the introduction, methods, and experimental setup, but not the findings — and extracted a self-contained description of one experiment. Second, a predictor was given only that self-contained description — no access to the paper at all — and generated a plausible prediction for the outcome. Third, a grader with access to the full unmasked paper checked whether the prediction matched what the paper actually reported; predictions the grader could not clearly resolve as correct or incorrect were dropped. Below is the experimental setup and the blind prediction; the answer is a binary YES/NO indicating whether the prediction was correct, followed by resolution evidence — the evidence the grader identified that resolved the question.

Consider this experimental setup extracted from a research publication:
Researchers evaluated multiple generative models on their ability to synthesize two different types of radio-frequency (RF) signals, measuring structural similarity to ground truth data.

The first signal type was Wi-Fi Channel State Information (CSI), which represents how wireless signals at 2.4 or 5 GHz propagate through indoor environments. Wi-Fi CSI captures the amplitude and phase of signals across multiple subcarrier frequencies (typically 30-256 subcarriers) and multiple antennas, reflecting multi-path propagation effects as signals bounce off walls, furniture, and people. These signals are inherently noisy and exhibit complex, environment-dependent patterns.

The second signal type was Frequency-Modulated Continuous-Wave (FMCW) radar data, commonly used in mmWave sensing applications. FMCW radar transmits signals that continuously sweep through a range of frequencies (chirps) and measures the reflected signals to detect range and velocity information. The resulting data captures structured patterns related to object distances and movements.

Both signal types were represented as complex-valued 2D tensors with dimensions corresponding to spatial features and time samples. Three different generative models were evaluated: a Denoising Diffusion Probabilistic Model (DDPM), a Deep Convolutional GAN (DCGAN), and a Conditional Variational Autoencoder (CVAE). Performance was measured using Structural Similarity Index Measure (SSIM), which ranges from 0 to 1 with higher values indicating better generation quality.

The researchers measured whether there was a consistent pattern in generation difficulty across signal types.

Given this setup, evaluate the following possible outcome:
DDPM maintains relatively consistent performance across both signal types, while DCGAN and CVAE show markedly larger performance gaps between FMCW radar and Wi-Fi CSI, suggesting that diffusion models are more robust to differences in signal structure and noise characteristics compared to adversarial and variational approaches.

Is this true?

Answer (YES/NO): NO